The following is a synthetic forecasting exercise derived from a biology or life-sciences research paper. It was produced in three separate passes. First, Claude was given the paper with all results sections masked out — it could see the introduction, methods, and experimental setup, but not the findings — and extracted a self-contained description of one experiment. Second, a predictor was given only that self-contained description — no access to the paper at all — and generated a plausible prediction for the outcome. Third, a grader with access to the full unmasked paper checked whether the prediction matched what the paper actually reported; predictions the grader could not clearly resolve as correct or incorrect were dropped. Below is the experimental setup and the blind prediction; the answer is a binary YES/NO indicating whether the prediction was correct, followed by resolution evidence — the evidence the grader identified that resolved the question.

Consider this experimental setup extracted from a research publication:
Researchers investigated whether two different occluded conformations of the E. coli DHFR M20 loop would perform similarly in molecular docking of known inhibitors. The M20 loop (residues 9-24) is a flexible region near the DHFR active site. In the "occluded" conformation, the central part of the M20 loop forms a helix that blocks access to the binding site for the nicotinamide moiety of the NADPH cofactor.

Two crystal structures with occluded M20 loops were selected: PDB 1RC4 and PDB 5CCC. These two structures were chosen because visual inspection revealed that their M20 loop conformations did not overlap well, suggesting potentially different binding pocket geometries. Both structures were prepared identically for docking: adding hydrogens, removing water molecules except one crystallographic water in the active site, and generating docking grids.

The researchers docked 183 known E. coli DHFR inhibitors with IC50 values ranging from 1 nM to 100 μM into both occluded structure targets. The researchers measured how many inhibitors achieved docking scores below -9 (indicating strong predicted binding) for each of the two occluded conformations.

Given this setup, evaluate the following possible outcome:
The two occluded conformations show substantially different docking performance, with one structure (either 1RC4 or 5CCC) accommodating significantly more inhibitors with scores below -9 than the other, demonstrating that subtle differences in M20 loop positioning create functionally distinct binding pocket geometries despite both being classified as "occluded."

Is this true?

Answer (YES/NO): YES